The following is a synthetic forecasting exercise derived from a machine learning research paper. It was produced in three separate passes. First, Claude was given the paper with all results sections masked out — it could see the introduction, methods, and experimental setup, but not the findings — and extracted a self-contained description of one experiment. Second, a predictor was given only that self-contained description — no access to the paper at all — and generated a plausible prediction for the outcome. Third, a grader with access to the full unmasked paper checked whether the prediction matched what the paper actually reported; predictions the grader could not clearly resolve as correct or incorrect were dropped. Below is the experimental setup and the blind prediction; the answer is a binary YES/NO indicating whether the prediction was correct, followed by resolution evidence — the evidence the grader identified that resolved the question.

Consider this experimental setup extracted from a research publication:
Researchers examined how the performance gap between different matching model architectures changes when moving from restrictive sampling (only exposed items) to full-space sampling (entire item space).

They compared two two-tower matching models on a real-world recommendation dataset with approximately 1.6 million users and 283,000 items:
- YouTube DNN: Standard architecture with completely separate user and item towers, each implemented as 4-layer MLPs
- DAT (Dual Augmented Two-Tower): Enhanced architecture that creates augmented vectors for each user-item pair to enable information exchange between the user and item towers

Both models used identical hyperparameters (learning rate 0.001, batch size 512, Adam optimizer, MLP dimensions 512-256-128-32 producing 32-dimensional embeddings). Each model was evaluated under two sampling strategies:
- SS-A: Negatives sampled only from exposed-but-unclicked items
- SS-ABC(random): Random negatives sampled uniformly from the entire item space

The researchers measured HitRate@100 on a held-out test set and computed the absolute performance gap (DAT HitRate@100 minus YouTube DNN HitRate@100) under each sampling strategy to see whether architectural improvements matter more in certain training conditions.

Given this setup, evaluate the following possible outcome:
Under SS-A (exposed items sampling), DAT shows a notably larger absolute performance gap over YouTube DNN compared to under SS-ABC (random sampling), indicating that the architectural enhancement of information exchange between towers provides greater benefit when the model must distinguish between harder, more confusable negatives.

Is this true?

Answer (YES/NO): NO